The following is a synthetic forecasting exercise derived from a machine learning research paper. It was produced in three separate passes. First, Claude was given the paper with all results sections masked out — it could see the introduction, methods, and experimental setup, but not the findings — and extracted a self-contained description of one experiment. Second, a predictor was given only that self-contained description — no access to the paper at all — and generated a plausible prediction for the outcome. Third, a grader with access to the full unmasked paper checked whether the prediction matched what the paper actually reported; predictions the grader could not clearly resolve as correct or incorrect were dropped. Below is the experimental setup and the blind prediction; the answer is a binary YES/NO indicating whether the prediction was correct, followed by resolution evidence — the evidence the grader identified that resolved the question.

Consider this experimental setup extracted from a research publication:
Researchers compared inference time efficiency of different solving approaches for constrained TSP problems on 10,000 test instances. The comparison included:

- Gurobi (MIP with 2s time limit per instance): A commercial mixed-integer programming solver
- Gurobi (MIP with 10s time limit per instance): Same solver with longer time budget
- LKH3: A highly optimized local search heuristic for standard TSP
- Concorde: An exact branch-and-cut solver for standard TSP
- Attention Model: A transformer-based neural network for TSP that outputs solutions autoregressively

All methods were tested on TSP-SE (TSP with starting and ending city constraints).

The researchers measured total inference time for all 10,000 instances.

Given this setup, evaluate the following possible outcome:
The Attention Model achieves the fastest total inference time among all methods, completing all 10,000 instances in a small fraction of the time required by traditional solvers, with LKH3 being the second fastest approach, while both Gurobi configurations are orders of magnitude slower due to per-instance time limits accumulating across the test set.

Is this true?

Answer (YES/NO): NO